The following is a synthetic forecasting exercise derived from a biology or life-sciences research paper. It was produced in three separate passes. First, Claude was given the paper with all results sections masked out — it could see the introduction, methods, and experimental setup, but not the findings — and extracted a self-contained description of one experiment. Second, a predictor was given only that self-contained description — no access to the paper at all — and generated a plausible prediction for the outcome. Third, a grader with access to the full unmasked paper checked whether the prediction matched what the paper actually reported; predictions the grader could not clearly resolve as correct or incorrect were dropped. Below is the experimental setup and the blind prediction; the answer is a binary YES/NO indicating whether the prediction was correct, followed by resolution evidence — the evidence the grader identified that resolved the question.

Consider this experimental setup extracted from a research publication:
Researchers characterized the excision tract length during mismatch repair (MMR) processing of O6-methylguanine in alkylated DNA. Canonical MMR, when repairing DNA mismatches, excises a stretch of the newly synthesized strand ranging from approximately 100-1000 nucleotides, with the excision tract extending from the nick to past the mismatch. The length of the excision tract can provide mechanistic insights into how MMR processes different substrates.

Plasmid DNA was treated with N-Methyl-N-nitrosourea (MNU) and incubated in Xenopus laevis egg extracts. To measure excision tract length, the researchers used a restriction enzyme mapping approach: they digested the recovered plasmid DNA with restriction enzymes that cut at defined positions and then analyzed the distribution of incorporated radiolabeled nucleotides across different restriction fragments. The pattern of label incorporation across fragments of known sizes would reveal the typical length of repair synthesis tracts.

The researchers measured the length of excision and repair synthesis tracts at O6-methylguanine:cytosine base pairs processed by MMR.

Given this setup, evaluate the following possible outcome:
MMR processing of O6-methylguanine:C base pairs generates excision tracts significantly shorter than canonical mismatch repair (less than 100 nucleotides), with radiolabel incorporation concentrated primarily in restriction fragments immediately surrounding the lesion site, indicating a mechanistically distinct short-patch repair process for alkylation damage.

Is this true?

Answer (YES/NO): NO